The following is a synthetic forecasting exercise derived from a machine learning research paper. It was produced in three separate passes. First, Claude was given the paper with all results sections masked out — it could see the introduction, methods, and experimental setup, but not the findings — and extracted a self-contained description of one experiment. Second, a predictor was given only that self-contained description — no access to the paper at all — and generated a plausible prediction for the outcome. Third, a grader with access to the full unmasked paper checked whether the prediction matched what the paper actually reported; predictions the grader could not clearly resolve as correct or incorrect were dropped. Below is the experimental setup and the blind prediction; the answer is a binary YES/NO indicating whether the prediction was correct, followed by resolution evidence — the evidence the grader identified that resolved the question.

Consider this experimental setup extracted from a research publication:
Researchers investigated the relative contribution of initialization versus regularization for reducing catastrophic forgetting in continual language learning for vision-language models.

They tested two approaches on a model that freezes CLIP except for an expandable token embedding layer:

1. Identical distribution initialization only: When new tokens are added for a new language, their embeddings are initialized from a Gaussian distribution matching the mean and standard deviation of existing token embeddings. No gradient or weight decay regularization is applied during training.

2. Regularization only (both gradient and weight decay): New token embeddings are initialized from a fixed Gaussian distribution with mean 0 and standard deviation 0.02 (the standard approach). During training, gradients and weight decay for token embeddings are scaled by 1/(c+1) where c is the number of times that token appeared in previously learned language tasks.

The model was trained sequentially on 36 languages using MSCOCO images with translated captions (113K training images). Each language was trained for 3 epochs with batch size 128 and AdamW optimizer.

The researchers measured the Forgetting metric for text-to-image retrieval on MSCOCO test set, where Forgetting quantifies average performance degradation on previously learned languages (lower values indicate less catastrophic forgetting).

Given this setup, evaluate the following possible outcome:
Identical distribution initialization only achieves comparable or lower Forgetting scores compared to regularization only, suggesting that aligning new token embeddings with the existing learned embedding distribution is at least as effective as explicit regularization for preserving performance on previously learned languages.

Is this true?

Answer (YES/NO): NO